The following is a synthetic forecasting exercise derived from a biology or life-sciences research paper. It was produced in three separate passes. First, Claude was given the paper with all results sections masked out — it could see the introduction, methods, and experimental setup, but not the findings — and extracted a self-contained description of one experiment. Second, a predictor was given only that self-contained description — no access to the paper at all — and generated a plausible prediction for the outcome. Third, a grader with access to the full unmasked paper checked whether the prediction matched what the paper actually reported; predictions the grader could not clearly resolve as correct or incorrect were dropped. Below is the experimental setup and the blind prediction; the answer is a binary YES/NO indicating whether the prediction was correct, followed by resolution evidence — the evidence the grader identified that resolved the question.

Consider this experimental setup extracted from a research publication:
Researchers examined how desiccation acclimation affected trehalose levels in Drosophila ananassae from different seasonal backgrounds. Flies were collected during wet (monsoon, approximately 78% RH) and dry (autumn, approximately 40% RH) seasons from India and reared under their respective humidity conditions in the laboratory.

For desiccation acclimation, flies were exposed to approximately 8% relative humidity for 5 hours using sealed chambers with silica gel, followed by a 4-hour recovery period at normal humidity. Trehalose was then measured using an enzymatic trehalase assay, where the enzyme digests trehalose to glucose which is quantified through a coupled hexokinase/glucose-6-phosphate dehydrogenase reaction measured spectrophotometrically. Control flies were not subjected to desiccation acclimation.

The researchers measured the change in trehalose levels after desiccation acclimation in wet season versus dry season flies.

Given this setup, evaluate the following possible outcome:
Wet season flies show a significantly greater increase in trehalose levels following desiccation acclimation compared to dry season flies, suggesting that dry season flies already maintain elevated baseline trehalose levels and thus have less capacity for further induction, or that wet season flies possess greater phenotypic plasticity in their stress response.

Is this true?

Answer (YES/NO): YES